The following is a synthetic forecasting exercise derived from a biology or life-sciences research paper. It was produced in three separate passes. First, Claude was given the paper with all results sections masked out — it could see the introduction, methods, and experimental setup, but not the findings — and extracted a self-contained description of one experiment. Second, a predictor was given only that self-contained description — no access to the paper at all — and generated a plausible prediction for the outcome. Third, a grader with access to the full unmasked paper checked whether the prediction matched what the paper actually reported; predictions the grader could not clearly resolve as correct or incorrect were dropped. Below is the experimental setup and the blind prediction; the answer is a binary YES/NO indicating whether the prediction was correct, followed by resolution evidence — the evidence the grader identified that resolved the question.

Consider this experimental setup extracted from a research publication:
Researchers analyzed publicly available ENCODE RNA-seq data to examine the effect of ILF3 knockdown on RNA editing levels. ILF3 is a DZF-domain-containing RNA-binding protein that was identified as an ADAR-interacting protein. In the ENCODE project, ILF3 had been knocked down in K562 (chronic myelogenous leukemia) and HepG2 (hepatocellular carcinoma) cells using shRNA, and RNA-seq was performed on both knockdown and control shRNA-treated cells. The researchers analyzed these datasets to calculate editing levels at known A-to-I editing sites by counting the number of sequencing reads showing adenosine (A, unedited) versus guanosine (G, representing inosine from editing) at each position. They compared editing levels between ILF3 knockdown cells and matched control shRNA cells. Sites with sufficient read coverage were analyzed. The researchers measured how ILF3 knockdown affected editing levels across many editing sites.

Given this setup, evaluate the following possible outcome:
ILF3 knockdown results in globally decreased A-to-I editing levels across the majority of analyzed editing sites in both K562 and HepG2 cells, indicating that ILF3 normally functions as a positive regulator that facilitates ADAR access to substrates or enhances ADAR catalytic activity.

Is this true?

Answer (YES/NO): NO